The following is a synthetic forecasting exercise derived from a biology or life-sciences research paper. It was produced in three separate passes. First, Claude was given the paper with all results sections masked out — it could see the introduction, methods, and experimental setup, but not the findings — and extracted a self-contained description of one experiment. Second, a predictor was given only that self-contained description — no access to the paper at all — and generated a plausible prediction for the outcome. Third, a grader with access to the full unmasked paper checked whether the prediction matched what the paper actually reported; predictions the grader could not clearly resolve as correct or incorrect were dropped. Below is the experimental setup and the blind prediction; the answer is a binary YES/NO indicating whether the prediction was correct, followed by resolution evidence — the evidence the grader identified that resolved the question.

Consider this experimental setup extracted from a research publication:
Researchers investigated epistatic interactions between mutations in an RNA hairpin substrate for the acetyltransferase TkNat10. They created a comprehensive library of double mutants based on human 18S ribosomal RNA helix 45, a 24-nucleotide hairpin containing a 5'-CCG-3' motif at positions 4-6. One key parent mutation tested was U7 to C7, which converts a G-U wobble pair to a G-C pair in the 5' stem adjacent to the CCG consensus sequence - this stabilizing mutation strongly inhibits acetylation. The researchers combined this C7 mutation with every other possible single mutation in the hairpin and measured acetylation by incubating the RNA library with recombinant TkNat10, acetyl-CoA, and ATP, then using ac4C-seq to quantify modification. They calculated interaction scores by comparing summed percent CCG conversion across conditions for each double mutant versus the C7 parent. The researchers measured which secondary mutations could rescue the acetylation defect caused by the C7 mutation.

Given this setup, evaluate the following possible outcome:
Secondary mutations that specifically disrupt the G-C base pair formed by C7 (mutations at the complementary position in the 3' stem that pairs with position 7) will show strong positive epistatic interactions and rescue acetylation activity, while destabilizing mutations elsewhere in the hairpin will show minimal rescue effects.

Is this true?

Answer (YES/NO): NO